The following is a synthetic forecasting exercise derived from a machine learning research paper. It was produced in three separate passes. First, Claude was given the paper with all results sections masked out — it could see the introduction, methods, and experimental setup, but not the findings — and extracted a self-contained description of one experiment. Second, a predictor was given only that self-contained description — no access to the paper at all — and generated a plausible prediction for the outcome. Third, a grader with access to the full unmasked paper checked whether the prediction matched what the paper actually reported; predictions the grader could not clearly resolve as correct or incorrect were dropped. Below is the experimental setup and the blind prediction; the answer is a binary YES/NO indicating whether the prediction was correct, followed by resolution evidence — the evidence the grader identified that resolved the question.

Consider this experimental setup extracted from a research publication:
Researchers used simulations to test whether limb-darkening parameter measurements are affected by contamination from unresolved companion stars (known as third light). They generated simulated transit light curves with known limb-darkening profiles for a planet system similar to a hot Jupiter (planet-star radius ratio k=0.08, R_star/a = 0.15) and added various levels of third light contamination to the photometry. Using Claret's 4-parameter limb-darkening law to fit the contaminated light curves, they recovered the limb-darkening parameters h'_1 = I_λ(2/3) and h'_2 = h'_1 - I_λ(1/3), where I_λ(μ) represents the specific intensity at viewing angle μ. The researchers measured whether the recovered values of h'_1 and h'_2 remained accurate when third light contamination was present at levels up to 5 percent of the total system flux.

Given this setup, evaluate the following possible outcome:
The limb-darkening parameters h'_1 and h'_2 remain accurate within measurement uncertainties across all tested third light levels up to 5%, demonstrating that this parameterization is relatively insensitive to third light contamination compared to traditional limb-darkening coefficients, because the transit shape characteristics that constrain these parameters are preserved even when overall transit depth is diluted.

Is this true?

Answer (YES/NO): YES